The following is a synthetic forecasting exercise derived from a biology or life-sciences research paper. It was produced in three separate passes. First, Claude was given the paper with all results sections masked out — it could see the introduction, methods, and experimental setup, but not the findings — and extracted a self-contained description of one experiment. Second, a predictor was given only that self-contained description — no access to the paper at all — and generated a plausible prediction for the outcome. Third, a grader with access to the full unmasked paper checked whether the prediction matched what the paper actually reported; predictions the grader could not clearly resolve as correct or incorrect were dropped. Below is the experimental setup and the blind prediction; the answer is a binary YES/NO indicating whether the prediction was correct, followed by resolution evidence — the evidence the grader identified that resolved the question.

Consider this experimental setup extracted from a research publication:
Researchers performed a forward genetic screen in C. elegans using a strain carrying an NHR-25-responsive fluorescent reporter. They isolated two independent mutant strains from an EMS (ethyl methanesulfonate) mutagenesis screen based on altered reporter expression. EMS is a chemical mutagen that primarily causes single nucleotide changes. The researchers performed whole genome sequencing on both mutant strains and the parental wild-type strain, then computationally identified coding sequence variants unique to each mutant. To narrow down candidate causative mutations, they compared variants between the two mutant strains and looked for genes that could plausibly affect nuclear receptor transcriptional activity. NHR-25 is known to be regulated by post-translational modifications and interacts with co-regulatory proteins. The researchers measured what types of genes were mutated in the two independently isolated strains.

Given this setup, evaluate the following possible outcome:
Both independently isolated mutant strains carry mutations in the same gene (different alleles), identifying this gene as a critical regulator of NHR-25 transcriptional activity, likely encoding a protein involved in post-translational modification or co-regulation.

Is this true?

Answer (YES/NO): NO